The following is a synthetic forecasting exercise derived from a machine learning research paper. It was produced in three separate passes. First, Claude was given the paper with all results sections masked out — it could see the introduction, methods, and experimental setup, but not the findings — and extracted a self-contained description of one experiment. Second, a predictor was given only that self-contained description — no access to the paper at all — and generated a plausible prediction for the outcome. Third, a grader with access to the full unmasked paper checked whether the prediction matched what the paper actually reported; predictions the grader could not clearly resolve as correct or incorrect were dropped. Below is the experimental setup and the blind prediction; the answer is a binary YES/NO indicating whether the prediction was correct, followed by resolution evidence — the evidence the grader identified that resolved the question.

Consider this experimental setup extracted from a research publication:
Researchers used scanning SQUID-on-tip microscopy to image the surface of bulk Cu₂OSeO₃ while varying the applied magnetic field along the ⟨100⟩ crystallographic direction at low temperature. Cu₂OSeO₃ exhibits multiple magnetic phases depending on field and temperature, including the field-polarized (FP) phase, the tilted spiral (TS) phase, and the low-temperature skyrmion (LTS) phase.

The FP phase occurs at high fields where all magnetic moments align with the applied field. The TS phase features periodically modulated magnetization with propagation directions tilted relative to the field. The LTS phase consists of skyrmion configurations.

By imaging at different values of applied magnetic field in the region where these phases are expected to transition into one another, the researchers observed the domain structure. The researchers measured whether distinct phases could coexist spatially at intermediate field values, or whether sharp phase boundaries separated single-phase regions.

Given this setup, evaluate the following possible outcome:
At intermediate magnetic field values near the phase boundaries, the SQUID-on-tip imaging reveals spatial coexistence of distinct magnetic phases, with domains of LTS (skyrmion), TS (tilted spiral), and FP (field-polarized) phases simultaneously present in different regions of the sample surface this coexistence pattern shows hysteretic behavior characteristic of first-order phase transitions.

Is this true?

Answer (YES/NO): YES